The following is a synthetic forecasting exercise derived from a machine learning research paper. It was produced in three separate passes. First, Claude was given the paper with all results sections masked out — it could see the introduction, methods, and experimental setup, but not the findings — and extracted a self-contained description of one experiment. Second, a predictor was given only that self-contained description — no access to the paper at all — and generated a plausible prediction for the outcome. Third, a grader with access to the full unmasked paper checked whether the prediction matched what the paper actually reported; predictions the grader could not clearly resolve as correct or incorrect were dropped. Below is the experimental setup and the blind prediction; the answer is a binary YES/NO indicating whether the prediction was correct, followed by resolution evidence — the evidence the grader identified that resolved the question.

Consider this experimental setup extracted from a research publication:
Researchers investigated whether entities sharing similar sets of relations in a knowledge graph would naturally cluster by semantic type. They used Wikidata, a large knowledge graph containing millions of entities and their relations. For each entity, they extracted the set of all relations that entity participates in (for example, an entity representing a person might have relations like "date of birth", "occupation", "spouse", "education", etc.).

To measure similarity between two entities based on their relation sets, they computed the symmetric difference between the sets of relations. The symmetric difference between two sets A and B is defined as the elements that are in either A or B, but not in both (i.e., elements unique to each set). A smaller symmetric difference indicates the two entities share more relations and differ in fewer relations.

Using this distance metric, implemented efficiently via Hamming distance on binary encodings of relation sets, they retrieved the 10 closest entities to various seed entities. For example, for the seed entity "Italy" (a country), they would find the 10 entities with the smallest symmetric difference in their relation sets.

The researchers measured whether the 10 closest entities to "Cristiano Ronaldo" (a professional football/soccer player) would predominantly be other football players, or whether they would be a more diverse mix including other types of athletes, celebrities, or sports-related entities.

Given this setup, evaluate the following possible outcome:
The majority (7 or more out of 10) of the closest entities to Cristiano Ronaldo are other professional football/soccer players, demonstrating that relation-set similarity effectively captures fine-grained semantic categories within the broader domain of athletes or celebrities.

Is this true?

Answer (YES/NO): YES